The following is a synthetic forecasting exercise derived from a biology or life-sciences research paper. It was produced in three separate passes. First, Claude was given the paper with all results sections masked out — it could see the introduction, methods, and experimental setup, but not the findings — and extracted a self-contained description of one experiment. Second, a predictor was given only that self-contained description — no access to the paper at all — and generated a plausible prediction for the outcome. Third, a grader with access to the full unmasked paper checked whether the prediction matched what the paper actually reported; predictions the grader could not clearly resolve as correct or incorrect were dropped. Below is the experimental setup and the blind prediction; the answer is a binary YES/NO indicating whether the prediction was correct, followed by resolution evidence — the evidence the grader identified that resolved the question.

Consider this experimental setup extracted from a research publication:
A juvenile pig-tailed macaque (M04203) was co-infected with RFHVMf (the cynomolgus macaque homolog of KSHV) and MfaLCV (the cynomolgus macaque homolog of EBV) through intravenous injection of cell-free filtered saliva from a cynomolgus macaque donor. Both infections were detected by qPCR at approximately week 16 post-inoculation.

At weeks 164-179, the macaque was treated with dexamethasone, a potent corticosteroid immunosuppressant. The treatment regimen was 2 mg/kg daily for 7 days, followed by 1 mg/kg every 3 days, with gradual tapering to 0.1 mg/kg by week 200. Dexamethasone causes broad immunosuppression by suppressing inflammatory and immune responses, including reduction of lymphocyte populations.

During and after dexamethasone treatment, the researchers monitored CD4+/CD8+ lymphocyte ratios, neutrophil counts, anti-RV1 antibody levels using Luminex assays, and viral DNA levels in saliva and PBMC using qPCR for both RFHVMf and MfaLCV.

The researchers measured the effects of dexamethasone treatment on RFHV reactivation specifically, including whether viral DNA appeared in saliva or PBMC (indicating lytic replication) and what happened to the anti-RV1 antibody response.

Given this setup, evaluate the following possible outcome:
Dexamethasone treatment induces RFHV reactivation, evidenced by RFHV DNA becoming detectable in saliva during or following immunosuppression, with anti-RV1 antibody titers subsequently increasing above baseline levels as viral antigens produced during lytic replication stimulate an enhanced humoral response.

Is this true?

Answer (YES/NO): NO